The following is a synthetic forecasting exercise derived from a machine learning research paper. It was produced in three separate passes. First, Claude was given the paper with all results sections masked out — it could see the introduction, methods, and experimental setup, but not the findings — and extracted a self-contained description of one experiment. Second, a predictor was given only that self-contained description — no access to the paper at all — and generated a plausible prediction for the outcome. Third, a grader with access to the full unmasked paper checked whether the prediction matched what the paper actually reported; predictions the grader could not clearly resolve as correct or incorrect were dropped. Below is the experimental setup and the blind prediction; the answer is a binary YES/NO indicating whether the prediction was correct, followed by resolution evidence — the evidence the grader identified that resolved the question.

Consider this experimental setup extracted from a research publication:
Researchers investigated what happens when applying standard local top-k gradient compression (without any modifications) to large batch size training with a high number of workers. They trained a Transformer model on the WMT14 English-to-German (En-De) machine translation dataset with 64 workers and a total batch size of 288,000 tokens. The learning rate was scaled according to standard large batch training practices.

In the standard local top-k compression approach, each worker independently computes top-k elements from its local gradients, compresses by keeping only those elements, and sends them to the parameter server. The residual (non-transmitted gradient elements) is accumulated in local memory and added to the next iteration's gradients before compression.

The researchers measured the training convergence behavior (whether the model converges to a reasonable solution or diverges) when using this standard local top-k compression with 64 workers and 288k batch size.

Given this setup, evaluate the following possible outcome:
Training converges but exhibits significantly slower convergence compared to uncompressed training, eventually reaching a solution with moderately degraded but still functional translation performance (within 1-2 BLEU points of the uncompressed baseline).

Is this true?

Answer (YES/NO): NO